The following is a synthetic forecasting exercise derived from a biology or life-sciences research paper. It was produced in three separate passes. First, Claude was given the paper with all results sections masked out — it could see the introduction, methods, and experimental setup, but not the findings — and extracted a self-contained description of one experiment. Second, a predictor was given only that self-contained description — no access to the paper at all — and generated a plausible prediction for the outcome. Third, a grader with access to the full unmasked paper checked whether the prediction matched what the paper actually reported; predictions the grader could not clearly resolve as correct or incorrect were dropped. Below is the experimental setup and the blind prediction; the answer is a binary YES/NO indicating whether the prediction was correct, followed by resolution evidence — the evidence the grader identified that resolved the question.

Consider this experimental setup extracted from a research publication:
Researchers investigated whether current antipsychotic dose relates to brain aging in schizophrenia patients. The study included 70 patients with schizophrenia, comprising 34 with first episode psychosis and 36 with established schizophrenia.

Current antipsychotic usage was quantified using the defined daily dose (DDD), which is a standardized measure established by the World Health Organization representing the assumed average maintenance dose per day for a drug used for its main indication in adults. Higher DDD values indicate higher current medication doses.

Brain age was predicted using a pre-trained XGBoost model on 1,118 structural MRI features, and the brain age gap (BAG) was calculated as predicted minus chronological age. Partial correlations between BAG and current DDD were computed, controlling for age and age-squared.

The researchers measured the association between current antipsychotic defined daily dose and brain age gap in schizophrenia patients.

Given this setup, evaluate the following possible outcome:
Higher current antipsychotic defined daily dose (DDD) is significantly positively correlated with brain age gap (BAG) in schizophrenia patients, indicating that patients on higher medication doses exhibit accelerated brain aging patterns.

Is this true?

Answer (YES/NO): NO